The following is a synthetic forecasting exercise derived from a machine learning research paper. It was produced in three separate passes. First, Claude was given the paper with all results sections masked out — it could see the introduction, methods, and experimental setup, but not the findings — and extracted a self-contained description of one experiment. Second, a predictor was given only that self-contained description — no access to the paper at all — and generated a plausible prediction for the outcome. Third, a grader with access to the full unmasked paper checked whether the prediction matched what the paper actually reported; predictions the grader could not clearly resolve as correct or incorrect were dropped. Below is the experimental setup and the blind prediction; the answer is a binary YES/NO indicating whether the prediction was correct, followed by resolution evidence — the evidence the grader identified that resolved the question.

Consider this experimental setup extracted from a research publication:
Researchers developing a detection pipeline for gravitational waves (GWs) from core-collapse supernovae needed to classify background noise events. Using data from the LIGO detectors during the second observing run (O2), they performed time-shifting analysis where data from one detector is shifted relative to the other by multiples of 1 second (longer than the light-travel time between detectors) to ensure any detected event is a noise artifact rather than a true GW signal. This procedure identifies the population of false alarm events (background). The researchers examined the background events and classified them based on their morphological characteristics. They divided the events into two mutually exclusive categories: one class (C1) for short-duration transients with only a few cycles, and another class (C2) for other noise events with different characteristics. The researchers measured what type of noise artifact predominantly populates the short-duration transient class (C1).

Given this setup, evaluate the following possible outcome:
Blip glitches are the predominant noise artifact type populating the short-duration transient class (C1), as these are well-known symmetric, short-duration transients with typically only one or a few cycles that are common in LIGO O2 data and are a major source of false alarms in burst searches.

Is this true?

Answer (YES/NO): YES